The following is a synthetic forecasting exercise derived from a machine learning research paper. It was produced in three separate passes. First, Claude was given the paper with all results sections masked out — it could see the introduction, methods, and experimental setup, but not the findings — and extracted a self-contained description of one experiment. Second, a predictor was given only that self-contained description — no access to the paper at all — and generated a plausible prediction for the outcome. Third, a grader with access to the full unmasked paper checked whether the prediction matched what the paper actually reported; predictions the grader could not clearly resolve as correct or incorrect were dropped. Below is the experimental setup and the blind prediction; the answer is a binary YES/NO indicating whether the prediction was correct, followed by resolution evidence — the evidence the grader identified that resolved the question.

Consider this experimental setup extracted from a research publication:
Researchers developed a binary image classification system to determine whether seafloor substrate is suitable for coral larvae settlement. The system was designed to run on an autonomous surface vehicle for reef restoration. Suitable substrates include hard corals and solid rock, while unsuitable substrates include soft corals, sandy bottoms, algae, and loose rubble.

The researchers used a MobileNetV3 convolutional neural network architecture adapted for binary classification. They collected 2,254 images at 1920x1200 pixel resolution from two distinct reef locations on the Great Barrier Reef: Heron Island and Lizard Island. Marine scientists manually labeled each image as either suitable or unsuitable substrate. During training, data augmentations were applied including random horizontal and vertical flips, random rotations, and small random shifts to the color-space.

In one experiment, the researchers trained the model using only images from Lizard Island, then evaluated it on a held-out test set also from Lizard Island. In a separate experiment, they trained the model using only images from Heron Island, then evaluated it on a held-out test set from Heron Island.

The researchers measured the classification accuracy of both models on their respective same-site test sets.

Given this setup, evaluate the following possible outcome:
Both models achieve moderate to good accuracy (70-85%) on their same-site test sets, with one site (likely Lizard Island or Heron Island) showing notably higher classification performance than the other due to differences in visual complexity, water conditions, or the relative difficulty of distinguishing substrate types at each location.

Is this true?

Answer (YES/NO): NO